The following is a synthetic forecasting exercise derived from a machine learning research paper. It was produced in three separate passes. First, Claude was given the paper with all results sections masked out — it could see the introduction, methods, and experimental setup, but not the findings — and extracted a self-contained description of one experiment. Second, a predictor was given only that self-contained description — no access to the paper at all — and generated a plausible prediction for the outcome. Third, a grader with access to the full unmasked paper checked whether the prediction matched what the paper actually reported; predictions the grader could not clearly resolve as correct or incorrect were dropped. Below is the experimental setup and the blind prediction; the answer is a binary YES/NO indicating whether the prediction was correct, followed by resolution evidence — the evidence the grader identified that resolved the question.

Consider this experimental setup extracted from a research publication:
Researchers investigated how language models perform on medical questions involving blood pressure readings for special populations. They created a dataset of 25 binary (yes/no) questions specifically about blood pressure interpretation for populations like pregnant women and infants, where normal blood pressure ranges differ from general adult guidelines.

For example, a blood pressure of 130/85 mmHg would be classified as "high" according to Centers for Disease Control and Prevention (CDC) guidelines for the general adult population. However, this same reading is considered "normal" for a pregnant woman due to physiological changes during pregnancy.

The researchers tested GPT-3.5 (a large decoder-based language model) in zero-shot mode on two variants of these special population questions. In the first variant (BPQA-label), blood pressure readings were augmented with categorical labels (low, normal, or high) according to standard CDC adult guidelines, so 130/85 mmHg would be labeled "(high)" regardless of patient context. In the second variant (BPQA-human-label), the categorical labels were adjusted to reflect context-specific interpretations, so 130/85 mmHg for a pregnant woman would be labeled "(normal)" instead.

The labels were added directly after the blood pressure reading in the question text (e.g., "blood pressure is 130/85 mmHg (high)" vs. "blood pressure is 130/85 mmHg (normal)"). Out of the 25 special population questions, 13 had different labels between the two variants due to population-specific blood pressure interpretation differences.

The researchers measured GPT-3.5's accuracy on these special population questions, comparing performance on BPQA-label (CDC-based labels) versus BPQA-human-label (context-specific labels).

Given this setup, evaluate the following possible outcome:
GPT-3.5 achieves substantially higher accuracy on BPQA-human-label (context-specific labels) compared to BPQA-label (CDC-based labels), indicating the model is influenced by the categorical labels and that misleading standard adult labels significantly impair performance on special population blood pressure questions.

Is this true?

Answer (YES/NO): YES